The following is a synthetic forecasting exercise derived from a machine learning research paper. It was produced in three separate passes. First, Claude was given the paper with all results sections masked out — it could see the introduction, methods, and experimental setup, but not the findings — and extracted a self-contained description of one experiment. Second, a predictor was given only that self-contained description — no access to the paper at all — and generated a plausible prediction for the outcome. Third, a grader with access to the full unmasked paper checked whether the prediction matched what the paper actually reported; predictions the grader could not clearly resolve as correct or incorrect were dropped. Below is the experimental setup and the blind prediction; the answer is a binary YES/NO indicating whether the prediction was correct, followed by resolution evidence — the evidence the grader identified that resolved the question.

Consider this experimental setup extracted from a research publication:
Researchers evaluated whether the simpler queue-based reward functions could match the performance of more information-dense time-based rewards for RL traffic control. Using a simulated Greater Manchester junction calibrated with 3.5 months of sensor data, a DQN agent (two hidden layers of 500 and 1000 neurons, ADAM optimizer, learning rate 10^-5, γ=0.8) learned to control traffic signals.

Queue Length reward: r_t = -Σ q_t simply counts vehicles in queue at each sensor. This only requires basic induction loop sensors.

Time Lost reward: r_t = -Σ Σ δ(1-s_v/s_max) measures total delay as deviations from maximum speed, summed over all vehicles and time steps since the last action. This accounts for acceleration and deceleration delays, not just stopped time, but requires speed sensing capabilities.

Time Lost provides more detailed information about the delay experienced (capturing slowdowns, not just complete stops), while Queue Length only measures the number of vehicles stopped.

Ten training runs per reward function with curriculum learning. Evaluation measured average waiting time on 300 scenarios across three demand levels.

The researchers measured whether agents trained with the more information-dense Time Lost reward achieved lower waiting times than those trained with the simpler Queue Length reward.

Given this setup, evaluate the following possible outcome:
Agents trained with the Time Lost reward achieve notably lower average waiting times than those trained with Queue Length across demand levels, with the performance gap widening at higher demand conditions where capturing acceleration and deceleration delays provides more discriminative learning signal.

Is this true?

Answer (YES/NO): NO